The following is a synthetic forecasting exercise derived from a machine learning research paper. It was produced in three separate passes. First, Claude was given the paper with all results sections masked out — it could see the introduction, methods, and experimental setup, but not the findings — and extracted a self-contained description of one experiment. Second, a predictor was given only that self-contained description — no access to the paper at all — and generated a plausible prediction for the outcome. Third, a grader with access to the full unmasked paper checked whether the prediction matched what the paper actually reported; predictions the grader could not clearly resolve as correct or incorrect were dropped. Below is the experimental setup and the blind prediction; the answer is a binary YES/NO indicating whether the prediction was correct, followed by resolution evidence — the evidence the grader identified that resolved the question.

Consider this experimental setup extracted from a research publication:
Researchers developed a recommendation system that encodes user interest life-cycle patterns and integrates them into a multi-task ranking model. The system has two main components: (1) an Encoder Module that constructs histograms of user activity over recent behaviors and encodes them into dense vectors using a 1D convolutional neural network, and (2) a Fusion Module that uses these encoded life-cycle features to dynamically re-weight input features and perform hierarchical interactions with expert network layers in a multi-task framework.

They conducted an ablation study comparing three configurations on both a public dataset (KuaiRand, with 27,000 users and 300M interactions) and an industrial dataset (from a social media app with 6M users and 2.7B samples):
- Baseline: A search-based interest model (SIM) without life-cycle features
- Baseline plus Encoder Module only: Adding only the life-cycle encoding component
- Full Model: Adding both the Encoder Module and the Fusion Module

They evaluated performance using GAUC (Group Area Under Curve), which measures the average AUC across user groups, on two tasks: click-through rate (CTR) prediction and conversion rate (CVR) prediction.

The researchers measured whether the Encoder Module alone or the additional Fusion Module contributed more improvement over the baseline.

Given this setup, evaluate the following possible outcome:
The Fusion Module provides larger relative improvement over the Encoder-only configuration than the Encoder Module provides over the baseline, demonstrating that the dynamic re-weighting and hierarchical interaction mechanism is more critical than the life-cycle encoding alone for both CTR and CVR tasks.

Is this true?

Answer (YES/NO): NO